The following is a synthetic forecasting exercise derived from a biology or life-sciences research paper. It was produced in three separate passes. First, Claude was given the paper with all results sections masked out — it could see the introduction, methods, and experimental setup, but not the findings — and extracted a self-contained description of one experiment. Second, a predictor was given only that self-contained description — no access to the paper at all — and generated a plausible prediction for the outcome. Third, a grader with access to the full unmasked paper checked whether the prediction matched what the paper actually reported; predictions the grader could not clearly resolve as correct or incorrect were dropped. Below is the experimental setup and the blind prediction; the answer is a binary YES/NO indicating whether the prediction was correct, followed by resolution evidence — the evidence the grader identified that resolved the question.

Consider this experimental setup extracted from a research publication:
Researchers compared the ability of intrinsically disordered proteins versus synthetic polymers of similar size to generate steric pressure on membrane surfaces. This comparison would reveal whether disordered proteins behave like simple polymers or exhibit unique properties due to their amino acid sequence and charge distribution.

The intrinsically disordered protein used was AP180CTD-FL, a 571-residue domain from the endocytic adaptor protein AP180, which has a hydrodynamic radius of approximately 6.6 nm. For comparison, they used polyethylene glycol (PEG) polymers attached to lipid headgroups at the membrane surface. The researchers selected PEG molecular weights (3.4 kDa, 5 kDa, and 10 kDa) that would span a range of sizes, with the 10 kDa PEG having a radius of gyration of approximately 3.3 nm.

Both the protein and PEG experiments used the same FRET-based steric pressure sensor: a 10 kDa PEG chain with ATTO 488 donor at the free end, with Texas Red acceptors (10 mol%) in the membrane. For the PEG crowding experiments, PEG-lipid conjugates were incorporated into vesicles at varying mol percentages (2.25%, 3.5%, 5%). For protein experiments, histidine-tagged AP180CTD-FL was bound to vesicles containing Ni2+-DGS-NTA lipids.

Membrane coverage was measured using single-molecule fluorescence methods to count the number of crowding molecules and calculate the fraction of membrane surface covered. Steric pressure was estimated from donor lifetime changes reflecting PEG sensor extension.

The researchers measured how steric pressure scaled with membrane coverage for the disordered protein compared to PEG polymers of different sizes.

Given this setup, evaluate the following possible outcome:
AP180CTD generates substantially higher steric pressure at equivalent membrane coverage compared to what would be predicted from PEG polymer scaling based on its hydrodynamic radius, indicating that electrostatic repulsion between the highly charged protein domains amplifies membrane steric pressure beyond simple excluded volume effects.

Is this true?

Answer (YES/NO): YES